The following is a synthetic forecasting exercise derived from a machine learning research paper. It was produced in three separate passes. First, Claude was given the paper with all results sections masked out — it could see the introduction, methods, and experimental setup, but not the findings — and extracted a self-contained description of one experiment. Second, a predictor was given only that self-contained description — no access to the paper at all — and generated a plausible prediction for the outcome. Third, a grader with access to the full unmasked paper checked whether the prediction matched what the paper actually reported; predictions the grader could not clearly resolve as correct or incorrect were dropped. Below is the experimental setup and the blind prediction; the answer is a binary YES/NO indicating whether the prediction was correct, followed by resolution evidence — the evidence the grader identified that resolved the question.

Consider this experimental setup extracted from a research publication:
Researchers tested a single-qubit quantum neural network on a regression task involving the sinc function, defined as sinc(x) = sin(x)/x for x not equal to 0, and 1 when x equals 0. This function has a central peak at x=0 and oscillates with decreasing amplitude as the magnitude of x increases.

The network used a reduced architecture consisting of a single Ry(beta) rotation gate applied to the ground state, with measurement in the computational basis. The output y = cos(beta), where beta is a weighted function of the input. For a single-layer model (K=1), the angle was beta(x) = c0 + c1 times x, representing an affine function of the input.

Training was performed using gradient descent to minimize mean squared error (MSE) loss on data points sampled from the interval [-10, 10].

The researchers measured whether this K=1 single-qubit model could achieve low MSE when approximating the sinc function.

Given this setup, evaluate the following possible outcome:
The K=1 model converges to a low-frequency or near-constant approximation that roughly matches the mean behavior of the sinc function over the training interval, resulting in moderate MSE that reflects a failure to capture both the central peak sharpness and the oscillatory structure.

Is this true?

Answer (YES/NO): NO